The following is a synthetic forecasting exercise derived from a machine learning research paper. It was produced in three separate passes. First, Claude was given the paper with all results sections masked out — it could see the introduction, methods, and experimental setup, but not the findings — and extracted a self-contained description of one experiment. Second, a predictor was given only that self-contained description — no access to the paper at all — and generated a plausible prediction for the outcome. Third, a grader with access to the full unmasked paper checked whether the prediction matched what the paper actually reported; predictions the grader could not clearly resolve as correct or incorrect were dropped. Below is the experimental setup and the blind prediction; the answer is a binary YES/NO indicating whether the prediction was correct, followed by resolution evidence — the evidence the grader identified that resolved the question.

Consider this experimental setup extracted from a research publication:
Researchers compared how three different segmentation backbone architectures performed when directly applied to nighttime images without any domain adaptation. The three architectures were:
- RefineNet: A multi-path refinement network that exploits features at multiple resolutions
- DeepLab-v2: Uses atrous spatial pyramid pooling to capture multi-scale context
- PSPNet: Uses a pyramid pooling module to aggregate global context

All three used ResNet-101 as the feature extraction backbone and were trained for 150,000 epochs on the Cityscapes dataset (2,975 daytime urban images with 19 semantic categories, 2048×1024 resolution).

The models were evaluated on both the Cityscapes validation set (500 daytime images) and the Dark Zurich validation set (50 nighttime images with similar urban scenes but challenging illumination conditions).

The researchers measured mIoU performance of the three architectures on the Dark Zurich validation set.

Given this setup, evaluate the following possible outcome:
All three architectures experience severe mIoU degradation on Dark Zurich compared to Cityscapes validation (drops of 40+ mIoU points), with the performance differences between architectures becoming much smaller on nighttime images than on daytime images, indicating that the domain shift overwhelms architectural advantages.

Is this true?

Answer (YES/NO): NO